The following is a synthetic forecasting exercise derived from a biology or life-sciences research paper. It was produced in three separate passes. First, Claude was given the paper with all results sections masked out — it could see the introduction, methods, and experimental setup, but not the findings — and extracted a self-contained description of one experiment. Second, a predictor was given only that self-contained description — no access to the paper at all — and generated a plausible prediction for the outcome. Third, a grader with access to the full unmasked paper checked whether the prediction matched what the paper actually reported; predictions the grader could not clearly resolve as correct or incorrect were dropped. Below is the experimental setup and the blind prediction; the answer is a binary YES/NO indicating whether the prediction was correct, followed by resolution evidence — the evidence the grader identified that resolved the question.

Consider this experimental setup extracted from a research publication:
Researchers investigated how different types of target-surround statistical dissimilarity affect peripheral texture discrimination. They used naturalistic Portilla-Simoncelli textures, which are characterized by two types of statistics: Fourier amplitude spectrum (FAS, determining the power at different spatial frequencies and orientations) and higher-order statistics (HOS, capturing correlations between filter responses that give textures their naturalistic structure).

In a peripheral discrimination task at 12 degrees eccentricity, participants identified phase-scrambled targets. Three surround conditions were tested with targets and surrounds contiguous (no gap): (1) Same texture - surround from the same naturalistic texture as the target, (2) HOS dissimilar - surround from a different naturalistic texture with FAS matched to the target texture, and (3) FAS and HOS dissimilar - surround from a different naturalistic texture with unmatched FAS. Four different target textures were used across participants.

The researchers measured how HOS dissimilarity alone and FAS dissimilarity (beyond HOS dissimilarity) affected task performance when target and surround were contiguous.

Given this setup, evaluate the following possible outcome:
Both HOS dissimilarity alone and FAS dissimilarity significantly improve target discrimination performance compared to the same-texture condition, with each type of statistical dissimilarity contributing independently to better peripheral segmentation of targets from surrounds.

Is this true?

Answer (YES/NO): NO